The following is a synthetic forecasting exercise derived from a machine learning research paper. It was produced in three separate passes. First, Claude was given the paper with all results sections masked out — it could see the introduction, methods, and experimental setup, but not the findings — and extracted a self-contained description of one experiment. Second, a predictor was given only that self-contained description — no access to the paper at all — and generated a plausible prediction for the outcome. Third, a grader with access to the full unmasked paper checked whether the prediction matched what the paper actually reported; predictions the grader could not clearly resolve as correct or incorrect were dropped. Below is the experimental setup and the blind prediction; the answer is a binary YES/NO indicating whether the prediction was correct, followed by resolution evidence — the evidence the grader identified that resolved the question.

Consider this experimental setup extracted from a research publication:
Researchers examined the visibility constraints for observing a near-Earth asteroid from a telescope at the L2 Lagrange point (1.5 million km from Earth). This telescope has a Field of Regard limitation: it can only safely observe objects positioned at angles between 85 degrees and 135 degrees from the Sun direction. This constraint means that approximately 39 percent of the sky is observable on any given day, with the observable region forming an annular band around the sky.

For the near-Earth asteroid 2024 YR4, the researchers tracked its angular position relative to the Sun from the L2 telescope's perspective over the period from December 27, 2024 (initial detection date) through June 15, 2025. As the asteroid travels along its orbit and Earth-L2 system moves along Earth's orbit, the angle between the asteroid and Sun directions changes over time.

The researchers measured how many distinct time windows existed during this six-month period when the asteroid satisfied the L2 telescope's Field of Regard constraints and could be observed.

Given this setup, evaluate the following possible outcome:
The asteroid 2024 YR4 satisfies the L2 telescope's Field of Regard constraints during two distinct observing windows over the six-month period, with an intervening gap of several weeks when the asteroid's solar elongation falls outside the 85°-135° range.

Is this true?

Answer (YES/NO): YES